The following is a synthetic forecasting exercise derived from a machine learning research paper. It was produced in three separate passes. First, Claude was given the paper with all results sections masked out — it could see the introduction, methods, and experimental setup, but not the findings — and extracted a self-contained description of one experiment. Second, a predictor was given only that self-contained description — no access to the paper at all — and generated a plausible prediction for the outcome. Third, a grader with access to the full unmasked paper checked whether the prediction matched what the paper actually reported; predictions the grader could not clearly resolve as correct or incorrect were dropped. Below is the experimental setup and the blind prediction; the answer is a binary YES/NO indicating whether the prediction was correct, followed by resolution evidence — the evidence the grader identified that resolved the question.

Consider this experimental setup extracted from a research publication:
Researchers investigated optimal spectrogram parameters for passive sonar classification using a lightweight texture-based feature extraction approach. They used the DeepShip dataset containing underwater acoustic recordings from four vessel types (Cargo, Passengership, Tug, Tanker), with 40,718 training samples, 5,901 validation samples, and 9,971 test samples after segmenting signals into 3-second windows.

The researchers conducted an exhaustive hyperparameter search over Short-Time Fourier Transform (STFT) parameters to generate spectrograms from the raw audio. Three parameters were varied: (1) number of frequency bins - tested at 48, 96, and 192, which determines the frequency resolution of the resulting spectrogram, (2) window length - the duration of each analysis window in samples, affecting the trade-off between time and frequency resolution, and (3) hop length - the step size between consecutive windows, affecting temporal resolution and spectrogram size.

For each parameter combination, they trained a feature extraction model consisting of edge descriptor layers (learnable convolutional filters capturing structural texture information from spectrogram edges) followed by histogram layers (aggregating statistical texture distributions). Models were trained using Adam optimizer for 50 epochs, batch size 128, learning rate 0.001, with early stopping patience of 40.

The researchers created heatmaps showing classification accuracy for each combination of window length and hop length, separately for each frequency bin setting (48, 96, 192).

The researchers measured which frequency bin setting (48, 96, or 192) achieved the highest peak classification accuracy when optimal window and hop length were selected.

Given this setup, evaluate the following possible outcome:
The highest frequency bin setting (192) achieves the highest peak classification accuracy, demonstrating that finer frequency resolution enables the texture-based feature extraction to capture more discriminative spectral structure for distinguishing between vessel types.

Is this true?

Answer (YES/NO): YES